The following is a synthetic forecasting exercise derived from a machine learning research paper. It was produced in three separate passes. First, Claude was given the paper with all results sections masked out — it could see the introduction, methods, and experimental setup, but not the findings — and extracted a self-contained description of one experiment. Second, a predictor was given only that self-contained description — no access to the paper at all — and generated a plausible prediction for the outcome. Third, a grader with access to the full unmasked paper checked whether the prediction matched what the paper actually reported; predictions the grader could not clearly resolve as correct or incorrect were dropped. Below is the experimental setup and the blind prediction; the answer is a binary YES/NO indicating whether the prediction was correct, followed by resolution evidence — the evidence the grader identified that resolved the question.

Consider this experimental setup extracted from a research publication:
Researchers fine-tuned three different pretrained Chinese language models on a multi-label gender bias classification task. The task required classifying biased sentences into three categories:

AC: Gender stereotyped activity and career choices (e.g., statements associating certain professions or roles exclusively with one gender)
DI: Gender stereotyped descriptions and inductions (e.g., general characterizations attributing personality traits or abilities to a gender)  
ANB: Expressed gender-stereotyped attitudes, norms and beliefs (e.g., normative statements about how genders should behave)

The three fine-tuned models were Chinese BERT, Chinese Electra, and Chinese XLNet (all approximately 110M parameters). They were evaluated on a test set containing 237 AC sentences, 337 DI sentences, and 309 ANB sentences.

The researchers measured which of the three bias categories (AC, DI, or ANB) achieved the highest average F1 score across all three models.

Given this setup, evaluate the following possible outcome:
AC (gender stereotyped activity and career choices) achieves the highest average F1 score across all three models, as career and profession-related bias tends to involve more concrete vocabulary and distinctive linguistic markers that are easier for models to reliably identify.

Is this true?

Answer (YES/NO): NO